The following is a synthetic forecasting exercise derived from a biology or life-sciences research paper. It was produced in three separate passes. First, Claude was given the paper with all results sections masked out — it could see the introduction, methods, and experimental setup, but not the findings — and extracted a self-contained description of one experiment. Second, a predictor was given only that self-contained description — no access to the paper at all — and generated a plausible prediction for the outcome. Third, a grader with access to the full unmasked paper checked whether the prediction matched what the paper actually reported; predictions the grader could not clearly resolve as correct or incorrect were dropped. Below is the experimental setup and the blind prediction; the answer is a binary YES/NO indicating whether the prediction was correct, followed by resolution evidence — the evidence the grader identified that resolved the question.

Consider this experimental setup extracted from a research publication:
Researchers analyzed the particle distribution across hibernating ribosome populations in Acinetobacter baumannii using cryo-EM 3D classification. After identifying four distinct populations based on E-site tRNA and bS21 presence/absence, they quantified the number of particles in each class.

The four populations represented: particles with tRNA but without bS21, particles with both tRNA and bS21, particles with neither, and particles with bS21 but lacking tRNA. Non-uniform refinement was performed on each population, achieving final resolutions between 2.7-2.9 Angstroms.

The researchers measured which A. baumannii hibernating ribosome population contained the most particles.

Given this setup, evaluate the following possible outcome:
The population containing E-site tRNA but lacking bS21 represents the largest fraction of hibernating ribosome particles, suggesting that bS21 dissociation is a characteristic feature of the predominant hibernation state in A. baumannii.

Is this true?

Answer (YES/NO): YES